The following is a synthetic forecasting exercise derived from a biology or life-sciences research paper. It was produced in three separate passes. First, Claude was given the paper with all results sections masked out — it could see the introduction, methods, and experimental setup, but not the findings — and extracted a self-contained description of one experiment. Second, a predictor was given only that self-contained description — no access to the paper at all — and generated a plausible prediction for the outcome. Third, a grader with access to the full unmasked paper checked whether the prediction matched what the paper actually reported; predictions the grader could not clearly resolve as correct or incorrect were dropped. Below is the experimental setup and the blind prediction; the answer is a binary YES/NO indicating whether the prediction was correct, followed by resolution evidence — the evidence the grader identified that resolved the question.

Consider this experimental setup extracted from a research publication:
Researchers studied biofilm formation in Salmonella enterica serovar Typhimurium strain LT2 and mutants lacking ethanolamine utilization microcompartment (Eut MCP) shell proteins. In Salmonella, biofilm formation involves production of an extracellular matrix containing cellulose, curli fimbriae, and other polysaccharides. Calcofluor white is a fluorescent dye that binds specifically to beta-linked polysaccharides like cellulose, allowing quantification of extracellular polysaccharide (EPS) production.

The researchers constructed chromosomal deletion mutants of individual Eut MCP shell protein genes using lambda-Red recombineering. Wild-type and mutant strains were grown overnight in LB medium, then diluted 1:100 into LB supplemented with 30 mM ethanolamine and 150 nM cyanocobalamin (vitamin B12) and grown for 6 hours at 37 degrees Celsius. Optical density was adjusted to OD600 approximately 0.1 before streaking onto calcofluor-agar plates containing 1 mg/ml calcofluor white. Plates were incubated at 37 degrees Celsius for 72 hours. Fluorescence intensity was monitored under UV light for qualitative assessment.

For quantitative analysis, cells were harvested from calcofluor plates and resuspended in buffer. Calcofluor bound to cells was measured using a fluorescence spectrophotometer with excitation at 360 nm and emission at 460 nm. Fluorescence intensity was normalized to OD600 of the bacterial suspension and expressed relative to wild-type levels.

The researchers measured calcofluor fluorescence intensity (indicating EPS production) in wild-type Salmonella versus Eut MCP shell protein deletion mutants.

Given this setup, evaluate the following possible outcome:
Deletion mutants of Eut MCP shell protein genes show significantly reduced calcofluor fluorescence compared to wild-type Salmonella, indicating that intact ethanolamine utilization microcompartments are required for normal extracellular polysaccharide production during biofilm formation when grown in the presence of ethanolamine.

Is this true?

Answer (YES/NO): NO